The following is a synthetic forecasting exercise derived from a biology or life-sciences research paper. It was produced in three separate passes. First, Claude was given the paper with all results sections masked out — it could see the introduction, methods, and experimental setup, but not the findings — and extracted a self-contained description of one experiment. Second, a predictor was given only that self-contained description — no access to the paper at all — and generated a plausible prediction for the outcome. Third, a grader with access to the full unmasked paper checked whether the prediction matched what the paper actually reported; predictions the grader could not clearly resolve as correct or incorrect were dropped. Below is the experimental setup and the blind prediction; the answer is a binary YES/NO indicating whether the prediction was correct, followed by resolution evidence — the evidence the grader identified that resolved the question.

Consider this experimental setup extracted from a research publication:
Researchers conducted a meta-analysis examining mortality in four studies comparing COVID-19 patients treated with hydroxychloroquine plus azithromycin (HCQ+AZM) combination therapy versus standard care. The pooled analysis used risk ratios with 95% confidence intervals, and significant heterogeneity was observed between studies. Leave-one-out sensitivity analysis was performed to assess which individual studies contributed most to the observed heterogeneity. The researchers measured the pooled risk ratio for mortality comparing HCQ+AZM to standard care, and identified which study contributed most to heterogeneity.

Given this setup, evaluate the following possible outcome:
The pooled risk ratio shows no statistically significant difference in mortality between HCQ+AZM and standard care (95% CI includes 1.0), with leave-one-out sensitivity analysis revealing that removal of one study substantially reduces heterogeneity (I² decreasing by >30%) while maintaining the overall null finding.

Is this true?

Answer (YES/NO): NO